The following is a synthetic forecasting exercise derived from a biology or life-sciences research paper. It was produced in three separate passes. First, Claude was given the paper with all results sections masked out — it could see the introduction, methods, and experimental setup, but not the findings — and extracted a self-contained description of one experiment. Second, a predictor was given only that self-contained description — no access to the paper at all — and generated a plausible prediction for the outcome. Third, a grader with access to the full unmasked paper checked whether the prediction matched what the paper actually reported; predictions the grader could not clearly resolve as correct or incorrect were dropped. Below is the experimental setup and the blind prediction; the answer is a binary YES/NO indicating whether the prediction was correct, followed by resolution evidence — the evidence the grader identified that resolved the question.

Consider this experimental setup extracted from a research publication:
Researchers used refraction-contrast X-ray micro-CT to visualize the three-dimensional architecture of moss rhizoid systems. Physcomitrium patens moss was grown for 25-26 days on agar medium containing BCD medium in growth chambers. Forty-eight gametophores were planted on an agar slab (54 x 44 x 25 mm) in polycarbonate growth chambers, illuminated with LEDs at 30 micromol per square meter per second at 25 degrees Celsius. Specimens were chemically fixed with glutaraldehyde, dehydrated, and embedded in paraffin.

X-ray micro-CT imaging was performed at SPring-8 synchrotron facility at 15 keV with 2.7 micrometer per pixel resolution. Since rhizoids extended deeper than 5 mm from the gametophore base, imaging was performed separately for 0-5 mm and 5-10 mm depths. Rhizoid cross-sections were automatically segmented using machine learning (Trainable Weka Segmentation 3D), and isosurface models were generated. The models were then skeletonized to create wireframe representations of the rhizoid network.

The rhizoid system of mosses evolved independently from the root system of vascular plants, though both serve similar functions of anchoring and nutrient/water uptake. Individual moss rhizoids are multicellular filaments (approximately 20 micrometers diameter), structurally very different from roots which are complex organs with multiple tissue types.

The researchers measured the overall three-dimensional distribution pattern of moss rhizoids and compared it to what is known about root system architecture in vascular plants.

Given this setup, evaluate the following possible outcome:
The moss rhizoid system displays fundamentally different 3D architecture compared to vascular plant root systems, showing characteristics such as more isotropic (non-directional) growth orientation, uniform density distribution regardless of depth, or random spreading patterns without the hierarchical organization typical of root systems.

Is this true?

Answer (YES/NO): NO